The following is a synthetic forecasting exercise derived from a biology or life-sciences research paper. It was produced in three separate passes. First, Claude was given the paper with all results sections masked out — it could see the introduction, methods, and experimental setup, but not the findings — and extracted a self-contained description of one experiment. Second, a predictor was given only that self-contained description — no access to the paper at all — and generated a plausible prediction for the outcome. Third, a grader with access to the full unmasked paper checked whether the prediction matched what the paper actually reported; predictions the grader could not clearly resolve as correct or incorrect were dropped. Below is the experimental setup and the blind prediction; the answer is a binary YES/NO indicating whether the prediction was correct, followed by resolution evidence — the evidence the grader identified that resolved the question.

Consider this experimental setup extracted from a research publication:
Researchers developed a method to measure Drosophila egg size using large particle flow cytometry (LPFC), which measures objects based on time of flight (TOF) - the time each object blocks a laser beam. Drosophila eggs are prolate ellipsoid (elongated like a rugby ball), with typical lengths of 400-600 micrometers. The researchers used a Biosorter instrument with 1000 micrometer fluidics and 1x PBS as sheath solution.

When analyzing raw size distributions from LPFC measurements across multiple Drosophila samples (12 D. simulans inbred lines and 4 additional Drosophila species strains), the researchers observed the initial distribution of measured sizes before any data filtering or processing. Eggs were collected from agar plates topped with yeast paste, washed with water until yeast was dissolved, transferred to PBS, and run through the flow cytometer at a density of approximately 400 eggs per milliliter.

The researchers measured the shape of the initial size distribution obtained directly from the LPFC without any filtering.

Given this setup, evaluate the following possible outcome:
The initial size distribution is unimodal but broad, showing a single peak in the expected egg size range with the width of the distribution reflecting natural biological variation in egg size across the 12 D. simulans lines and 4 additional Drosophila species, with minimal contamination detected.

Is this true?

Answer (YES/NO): NO